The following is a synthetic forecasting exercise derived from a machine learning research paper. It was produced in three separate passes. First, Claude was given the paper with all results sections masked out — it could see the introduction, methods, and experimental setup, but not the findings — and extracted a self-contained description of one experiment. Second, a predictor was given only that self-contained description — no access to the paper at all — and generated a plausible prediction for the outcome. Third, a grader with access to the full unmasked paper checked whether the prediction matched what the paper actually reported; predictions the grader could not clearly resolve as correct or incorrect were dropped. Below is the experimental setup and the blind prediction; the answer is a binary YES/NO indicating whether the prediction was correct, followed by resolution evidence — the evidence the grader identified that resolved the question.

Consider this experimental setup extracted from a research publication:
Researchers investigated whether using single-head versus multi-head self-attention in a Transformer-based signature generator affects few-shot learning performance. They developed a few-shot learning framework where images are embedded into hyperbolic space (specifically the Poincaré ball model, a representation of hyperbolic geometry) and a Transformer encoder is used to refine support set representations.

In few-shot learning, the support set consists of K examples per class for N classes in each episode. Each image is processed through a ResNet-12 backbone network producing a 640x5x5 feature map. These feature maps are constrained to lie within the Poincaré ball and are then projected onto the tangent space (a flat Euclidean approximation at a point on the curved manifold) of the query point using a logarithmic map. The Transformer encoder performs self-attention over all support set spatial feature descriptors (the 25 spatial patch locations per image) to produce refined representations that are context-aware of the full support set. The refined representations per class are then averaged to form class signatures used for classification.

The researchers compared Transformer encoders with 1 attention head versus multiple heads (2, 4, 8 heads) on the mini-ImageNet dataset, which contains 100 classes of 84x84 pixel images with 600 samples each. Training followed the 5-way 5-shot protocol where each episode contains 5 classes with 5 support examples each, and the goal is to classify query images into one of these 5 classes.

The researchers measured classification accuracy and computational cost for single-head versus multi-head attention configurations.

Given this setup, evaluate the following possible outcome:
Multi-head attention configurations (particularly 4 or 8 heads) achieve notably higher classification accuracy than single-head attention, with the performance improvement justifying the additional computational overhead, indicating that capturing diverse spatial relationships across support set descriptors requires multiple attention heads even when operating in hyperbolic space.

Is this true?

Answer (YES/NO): NO